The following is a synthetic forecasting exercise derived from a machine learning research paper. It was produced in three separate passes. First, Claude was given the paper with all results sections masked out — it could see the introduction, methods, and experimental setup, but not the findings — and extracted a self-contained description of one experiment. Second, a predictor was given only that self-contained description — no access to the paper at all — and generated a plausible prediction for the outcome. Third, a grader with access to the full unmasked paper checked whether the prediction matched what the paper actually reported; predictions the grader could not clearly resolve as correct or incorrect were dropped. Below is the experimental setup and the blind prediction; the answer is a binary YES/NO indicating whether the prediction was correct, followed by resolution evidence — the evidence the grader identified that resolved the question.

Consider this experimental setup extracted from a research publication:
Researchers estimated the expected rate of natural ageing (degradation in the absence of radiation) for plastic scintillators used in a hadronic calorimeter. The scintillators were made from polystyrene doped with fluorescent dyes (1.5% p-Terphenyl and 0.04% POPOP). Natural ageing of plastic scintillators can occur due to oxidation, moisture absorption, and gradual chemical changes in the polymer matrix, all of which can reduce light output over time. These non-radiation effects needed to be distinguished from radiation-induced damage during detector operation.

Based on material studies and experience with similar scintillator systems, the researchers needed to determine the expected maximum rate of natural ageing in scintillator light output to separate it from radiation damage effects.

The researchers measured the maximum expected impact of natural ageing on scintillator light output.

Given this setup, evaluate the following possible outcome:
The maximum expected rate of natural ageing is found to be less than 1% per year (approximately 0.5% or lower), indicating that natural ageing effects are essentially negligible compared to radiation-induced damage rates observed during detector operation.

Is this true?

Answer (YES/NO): NO